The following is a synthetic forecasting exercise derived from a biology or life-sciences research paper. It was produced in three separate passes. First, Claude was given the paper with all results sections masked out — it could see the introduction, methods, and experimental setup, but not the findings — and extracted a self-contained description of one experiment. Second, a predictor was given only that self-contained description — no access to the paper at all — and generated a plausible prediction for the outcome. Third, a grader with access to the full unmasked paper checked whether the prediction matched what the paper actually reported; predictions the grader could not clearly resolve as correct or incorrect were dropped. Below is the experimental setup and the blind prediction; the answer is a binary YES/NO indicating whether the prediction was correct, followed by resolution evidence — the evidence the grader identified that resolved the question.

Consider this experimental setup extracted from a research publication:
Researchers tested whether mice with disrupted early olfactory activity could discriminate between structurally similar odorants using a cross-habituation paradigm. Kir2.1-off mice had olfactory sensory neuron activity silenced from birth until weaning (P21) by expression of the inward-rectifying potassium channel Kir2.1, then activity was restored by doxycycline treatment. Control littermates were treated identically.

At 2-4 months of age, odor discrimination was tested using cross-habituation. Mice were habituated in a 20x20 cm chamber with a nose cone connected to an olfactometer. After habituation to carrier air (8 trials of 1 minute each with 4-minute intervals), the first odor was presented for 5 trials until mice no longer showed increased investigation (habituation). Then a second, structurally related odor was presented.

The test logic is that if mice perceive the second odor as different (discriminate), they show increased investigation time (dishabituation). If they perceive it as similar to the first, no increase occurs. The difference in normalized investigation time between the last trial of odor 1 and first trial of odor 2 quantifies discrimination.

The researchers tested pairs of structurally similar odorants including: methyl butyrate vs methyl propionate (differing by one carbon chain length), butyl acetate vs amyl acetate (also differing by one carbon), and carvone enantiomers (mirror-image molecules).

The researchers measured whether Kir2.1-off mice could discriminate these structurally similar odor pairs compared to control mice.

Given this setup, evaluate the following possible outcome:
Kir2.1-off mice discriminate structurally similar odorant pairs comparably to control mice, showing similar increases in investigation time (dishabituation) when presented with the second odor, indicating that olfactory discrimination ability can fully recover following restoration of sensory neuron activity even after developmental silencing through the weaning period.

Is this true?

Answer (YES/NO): YES